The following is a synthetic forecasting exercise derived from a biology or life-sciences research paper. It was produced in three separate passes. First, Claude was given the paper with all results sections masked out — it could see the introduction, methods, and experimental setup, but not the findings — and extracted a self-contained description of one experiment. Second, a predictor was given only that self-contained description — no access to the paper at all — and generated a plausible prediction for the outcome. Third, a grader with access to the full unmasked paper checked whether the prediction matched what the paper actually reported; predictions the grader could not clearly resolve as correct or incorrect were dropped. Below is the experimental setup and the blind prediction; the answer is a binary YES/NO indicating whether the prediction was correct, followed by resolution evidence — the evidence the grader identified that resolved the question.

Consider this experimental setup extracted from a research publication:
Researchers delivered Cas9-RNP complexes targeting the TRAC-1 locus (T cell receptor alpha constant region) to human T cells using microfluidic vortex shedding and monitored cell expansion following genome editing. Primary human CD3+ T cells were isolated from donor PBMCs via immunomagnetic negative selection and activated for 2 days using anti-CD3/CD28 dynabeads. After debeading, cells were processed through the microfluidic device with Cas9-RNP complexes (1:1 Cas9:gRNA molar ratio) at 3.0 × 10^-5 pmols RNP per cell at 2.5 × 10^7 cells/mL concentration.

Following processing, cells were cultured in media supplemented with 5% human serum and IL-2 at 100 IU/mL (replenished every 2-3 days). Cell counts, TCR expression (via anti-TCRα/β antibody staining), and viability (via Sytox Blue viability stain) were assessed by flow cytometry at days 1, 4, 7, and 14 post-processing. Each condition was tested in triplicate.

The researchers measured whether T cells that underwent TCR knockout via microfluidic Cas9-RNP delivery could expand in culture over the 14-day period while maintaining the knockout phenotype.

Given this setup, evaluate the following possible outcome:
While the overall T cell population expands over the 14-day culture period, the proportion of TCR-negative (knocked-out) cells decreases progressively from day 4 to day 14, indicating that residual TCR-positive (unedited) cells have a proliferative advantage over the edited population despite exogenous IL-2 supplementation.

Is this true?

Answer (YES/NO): NO